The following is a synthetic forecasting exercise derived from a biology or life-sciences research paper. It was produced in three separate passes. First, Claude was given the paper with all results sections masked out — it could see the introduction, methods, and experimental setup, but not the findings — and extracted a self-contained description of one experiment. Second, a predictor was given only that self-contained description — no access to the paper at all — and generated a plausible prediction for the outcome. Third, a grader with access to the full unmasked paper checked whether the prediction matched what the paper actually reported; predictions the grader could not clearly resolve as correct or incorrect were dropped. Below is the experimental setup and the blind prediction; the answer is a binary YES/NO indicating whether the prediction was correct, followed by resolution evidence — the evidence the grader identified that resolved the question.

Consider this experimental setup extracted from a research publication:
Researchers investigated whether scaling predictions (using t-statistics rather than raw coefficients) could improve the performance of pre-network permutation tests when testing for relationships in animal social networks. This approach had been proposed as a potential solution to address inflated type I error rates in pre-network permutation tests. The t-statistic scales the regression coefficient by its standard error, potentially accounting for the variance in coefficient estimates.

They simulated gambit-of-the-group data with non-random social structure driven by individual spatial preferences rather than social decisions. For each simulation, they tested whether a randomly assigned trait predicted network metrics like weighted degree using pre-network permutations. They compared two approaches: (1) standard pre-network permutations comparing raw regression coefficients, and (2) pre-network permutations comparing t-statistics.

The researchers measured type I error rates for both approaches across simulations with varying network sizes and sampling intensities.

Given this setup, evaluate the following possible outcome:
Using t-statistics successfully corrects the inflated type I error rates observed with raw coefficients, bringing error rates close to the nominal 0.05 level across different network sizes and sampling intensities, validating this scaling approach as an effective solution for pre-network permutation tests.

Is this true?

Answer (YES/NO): NO